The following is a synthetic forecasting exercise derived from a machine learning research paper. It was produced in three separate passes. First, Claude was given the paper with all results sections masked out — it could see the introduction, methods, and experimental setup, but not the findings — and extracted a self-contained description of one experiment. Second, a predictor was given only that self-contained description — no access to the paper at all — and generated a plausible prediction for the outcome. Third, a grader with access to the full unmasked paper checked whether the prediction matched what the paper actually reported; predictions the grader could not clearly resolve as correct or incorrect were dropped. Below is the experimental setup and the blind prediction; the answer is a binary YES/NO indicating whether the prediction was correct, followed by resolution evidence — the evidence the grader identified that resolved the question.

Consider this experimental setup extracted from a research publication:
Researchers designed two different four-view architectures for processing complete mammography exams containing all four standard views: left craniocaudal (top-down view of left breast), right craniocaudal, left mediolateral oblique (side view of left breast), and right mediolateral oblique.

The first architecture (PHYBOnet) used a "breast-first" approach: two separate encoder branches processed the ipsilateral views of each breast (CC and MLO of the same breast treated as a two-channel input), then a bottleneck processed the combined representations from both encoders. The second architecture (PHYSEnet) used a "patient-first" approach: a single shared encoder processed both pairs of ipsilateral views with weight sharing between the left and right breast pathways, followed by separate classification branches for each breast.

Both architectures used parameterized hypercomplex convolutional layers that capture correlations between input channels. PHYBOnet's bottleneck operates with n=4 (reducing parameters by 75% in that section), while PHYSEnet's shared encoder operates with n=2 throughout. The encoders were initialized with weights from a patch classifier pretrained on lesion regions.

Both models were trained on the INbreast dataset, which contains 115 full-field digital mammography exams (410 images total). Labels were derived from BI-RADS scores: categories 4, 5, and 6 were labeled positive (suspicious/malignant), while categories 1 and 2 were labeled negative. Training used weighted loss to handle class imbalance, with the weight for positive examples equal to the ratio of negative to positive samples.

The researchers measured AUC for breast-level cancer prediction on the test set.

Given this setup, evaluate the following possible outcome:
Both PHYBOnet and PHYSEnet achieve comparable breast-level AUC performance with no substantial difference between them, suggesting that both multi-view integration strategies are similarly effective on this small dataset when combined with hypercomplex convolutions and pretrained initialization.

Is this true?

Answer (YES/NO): NO